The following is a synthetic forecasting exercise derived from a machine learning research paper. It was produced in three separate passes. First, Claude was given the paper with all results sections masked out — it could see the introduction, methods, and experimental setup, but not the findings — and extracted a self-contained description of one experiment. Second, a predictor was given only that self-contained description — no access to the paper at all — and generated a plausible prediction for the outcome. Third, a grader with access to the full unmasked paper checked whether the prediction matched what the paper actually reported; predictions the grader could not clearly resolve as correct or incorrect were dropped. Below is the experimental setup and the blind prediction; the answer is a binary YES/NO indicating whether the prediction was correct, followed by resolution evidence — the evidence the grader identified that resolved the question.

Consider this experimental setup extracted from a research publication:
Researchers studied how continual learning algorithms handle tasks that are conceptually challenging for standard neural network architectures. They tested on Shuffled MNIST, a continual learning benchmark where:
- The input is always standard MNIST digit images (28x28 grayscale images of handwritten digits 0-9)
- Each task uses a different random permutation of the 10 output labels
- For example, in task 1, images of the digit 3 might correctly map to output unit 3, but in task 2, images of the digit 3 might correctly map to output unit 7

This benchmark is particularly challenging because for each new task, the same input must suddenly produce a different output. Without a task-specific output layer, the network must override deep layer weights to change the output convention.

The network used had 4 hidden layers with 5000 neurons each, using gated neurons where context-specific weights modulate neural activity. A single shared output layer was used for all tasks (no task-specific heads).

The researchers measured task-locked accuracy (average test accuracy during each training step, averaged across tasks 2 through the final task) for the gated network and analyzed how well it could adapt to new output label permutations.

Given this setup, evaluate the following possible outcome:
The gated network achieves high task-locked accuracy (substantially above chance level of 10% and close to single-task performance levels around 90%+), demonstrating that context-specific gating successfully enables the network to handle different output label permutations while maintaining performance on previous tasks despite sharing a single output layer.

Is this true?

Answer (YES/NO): YES